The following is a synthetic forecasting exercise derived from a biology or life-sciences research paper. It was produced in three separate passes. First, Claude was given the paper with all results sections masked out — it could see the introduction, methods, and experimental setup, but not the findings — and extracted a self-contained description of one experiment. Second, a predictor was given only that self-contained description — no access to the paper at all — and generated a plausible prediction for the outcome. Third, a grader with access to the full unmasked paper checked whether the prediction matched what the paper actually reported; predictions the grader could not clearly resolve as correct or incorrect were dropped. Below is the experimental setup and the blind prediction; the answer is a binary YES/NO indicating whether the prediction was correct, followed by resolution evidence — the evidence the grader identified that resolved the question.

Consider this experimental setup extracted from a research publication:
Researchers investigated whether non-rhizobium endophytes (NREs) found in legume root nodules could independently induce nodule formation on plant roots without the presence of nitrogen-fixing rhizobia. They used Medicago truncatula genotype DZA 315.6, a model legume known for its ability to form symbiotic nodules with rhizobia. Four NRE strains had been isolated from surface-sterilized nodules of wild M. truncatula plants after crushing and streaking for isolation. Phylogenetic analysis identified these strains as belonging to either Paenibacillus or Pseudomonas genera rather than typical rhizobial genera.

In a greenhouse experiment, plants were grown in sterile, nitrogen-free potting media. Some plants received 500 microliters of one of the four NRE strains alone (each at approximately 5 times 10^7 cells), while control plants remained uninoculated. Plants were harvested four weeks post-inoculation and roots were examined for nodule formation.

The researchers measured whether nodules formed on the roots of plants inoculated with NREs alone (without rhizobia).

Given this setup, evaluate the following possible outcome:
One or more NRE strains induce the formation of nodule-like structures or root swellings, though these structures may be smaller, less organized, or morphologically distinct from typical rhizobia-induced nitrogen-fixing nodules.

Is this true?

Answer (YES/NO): NO